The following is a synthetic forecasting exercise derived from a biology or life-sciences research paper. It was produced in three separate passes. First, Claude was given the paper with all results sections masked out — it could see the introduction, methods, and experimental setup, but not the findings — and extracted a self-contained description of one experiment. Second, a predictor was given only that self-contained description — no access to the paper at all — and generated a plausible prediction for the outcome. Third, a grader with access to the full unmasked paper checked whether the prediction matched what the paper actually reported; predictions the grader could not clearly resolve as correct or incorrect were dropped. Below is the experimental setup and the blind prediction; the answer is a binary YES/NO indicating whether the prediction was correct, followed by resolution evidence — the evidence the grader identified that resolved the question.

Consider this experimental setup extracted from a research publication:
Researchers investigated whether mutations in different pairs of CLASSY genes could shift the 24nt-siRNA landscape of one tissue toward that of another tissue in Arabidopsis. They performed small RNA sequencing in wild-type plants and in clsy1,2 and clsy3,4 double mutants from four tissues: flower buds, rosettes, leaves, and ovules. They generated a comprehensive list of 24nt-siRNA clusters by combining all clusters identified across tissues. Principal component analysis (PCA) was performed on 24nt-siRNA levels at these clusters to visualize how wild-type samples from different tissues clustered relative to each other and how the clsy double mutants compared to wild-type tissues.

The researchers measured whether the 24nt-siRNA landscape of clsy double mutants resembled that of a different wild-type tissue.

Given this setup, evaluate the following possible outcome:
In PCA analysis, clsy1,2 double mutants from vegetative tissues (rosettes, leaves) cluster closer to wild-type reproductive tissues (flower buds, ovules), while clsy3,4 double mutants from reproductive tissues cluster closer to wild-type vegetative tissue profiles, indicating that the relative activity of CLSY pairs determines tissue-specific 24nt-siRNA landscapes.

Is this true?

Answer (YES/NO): NO